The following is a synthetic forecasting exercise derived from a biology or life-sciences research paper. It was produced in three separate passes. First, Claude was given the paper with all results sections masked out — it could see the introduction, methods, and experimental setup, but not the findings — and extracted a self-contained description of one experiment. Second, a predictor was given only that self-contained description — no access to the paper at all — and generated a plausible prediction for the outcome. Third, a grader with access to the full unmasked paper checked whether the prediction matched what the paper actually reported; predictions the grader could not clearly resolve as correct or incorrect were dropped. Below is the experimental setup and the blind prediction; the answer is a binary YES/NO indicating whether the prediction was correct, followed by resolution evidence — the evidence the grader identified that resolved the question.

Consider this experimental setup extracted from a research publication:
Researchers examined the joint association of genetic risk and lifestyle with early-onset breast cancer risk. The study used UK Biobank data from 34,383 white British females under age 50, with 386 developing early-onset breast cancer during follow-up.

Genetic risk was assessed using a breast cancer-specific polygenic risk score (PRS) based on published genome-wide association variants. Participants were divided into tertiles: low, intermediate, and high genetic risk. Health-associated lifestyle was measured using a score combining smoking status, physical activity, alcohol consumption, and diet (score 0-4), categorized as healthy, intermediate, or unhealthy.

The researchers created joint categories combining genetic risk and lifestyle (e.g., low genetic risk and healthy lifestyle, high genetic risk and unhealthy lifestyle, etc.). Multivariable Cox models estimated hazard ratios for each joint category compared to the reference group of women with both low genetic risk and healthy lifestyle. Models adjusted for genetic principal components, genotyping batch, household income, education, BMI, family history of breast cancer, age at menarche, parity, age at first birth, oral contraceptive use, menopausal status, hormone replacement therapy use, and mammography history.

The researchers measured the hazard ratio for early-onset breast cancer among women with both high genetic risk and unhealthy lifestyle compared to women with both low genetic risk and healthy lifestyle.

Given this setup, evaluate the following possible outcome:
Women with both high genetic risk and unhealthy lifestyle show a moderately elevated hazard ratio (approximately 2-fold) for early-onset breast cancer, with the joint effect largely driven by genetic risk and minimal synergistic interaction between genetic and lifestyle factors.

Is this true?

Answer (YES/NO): NO